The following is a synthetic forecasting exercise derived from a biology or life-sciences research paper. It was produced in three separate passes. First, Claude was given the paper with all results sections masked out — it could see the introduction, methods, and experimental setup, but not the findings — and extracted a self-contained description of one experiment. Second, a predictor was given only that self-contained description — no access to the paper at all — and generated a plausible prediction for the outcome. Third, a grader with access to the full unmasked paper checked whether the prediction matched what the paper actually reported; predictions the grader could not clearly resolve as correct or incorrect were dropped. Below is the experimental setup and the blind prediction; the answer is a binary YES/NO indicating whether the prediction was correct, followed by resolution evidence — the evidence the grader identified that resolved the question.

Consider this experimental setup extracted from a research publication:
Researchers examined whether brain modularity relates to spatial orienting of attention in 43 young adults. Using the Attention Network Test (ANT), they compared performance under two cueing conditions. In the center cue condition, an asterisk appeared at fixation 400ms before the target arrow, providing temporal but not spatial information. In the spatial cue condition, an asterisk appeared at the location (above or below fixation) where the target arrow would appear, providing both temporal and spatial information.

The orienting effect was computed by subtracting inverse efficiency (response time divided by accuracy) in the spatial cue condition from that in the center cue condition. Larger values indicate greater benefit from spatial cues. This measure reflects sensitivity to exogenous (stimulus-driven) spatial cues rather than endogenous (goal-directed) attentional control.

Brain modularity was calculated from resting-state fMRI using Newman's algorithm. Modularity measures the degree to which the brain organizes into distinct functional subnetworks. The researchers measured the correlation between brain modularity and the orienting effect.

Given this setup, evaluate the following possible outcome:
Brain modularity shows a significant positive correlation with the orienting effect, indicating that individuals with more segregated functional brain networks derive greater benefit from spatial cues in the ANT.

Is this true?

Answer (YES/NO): YES